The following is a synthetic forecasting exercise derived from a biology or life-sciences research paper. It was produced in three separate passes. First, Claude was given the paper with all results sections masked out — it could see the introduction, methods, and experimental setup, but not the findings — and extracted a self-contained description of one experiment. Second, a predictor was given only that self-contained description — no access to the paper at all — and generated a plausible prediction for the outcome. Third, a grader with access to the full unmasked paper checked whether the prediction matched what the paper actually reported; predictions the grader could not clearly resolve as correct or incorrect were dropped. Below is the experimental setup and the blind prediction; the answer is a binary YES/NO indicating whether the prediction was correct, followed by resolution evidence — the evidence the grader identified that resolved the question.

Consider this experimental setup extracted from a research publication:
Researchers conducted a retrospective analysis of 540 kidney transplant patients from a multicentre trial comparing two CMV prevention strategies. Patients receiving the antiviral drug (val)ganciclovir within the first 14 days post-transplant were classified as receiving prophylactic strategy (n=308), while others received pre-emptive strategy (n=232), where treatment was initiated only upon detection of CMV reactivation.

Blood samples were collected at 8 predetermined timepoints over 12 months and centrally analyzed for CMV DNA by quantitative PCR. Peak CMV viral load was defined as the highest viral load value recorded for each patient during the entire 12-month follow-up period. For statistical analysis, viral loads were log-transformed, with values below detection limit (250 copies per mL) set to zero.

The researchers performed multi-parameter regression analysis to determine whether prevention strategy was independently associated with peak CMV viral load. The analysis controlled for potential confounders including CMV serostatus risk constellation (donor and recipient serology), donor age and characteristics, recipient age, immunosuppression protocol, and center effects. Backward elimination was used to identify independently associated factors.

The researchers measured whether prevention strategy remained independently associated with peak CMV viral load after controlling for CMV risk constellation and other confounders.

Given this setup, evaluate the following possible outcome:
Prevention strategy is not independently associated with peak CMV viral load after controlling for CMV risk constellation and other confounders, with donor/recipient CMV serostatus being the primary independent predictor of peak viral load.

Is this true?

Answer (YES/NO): NO